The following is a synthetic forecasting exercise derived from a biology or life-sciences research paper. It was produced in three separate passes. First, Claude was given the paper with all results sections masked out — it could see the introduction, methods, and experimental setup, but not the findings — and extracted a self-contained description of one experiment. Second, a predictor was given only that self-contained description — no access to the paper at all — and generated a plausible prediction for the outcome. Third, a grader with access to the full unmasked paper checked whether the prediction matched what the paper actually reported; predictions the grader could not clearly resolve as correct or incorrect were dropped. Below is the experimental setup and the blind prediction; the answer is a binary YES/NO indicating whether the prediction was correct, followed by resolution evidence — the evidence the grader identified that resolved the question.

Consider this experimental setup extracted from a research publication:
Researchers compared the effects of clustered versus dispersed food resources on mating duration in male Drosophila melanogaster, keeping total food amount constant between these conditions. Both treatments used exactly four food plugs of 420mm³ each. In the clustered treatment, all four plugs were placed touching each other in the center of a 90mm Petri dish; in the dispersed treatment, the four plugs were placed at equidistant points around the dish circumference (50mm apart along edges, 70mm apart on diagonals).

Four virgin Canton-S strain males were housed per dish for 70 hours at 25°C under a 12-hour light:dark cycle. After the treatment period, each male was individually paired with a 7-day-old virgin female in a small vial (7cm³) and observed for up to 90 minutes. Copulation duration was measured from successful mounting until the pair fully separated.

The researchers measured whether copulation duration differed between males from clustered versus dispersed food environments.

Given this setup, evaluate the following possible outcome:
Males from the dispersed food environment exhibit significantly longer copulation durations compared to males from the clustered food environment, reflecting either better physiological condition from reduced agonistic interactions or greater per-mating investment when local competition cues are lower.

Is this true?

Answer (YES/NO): NO